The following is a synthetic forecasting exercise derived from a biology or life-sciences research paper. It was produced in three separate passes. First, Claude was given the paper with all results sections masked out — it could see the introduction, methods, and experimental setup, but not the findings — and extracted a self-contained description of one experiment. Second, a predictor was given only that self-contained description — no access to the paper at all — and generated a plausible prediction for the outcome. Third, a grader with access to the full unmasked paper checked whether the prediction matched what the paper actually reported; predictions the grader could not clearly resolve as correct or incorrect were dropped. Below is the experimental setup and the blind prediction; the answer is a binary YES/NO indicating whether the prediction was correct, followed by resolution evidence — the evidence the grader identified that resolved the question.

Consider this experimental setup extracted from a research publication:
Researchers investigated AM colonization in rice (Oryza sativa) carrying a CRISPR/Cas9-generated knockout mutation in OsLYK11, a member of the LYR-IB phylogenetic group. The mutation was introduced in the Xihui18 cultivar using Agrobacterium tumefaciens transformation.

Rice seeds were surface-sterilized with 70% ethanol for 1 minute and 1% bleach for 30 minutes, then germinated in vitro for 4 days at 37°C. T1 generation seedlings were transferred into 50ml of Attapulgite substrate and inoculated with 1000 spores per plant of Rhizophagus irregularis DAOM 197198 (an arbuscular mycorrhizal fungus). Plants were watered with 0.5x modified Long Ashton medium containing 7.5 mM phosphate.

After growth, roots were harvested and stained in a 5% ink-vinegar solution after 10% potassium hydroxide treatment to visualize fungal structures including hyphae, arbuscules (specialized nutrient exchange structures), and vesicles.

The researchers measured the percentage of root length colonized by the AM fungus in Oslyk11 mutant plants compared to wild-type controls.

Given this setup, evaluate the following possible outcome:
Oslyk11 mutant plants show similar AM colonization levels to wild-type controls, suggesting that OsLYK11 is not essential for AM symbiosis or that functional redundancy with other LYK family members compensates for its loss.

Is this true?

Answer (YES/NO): YES